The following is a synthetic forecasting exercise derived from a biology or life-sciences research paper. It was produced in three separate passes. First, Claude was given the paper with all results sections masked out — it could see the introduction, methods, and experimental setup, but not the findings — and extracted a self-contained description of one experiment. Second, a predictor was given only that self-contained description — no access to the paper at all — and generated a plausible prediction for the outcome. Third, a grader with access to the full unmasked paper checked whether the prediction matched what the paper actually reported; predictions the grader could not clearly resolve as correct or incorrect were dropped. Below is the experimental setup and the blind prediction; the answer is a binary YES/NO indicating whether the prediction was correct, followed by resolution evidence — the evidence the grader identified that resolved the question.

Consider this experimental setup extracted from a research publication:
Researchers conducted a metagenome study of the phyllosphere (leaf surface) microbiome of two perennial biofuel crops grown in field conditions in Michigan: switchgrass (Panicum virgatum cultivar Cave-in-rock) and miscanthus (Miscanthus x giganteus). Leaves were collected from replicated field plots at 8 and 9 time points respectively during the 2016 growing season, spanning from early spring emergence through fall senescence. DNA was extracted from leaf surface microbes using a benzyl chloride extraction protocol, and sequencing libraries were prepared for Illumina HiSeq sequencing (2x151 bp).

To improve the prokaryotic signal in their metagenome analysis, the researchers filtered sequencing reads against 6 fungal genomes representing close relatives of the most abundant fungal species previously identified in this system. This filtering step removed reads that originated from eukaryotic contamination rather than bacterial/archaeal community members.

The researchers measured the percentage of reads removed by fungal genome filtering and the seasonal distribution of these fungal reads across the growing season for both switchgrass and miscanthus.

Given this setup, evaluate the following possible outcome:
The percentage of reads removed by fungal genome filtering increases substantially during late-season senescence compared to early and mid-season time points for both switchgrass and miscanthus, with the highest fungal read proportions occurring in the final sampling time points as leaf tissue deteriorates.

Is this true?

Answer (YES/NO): NO